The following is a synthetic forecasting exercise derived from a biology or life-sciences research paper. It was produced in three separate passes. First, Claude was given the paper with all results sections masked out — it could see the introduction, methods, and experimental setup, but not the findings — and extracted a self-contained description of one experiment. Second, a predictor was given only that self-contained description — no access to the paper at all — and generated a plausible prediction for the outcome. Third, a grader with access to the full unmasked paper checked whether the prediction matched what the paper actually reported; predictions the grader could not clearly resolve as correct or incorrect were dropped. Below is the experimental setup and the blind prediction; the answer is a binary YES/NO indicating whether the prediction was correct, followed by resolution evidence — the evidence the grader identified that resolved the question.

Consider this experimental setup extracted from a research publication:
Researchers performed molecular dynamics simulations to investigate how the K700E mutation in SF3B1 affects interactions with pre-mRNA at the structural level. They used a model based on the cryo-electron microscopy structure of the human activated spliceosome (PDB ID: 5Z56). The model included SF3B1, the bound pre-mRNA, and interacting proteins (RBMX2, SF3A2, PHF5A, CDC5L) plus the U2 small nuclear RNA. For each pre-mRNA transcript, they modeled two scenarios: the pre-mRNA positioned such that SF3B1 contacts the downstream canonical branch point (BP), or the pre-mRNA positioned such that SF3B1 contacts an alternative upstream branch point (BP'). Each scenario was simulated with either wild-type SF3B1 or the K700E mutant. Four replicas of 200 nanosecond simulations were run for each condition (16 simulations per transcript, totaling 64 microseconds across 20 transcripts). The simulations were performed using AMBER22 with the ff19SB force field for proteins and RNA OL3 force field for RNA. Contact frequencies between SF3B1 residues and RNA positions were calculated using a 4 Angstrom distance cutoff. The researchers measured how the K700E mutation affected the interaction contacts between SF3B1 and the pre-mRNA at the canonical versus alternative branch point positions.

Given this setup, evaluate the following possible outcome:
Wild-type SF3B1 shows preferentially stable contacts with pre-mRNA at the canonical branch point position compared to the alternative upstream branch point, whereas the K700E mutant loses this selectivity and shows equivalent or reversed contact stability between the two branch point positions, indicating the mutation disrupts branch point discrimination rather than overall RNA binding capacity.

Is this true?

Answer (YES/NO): NO